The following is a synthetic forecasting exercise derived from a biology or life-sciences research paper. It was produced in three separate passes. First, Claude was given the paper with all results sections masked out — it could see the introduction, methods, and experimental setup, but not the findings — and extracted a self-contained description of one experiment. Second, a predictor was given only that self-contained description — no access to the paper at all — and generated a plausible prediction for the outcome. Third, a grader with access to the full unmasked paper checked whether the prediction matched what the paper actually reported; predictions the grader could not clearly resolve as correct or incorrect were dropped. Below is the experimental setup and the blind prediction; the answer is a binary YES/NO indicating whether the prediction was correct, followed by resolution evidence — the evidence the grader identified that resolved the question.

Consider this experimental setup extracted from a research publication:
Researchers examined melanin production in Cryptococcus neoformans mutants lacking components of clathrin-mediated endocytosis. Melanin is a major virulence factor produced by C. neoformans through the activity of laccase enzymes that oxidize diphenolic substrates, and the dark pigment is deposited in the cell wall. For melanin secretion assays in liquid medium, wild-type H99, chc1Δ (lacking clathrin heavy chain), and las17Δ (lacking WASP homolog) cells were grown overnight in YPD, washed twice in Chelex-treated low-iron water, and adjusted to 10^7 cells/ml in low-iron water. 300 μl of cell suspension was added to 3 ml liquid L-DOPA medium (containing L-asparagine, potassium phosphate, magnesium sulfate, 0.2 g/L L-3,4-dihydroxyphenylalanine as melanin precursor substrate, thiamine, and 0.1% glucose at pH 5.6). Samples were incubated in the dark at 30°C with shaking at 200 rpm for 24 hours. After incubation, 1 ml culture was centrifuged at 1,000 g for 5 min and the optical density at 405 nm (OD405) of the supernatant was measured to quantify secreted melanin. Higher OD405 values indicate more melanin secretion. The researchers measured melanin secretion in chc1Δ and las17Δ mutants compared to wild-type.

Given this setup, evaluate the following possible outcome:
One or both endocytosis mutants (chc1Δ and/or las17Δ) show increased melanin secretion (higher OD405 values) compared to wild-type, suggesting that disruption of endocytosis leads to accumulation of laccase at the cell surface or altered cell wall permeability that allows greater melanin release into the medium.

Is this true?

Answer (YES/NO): NO